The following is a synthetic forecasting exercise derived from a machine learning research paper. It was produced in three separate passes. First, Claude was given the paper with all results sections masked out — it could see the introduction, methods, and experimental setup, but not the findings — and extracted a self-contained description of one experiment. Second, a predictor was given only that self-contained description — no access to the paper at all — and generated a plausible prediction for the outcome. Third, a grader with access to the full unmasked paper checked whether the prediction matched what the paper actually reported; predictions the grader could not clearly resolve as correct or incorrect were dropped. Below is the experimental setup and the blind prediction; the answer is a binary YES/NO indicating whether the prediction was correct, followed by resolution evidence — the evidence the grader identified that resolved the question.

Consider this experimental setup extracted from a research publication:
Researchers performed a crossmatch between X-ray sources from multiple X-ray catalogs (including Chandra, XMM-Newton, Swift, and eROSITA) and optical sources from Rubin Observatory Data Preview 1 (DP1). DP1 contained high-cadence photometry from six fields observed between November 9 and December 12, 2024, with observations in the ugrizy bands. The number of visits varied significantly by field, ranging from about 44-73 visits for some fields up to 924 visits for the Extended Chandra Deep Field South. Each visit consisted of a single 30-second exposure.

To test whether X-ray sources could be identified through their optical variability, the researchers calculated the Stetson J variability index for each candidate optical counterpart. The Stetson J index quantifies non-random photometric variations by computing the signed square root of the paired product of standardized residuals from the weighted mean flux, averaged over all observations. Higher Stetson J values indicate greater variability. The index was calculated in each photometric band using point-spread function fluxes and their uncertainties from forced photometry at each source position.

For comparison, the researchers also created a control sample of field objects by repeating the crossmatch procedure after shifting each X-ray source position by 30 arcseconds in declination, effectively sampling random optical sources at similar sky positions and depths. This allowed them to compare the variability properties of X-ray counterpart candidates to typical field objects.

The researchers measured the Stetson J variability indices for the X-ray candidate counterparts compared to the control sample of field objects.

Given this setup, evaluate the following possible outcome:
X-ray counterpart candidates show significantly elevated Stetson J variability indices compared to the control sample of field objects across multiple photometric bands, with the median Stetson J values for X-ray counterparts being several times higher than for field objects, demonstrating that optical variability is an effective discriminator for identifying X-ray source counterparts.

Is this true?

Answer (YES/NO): NO